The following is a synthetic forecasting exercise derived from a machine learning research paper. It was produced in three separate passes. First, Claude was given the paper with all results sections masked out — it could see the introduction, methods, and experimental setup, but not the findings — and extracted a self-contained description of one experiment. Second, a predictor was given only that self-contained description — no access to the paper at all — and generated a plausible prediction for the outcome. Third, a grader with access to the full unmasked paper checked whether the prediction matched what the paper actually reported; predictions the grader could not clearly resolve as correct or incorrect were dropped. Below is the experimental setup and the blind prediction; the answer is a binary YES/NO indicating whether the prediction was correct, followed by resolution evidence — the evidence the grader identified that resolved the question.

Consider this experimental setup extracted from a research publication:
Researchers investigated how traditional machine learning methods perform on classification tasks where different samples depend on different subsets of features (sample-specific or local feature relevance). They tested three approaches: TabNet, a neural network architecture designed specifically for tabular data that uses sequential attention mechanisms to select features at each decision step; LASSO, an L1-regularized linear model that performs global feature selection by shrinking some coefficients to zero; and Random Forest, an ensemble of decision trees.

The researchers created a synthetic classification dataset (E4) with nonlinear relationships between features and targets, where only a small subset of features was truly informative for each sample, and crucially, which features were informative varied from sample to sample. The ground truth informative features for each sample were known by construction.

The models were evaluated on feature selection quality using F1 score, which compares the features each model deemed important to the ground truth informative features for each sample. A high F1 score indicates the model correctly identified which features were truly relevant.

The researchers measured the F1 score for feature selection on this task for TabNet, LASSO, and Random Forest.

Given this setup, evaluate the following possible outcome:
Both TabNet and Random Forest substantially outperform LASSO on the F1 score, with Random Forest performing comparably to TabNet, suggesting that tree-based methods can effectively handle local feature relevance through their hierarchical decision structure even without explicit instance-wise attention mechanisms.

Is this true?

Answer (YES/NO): NO